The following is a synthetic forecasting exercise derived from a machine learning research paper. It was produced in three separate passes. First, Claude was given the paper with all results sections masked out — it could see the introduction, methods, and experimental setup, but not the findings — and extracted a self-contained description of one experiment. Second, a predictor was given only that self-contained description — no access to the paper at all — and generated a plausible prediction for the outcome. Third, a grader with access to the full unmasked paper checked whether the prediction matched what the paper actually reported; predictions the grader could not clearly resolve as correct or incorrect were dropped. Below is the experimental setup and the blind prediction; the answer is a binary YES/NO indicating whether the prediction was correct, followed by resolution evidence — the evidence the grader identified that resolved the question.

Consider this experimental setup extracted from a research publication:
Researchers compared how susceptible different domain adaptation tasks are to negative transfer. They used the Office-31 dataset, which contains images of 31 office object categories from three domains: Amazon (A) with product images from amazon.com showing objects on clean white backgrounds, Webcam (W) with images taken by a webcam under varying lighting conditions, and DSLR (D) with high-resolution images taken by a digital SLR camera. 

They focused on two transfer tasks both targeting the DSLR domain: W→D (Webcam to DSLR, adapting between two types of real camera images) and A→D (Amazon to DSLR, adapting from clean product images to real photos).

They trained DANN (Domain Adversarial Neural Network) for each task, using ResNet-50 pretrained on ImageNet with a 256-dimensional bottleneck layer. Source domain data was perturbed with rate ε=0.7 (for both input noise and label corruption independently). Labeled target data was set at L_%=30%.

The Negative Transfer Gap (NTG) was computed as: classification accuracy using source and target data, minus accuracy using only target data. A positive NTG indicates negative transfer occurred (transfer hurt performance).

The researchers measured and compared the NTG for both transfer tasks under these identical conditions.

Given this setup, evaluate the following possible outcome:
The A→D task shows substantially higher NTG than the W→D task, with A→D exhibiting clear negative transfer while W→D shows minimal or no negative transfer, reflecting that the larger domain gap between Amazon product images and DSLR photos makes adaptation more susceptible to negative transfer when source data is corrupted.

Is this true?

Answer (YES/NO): YES